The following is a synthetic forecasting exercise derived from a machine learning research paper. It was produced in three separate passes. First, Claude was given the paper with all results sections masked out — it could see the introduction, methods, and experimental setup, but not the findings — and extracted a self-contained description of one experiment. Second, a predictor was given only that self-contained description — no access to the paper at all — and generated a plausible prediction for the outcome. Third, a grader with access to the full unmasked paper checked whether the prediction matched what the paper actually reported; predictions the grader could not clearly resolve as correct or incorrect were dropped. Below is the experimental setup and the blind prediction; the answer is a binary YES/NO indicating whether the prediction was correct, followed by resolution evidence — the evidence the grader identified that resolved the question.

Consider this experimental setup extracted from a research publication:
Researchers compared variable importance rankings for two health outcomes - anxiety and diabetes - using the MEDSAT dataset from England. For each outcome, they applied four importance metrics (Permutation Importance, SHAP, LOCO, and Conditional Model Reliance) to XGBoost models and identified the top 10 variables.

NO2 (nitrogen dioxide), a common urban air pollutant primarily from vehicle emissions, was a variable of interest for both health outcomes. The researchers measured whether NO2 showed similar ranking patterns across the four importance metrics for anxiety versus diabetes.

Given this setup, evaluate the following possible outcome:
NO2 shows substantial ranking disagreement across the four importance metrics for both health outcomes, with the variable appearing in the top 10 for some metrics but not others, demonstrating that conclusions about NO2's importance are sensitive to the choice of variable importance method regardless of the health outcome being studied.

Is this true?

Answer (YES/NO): NO